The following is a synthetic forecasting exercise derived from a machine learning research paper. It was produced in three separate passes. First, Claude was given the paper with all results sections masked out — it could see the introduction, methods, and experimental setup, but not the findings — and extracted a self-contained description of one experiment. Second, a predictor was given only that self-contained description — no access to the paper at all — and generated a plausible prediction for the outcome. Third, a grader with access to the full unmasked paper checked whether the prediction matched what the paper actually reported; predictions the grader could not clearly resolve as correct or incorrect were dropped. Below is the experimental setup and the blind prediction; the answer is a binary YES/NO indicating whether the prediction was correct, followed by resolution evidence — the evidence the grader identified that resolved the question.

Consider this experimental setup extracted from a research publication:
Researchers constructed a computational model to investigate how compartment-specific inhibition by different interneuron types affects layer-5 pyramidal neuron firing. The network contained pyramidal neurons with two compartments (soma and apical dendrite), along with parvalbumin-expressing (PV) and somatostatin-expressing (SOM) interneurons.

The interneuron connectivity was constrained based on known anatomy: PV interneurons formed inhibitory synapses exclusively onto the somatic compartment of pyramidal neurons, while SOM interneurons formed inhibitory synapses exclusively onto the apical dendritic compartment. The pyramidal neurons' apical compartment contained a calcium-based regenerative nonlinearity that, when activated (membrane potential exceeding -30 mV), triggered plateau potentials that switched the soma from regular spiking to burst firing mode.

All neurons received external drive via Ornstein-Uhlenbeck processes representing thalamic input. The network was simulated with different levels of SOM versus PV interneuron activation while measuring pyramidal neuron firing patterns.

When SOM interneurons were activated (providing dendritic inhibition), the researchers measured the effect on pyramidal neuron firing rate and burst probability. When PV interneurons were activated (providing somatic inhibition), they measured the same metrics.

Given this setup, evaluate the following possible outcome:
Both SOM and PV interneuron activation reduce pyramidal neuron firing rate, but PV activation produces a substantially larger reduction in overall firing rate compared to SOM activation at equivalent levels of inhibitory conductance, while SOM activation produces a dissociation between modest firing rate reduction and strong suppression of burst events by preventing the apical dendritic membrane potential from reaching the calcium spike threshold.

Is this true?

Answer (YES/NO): YES